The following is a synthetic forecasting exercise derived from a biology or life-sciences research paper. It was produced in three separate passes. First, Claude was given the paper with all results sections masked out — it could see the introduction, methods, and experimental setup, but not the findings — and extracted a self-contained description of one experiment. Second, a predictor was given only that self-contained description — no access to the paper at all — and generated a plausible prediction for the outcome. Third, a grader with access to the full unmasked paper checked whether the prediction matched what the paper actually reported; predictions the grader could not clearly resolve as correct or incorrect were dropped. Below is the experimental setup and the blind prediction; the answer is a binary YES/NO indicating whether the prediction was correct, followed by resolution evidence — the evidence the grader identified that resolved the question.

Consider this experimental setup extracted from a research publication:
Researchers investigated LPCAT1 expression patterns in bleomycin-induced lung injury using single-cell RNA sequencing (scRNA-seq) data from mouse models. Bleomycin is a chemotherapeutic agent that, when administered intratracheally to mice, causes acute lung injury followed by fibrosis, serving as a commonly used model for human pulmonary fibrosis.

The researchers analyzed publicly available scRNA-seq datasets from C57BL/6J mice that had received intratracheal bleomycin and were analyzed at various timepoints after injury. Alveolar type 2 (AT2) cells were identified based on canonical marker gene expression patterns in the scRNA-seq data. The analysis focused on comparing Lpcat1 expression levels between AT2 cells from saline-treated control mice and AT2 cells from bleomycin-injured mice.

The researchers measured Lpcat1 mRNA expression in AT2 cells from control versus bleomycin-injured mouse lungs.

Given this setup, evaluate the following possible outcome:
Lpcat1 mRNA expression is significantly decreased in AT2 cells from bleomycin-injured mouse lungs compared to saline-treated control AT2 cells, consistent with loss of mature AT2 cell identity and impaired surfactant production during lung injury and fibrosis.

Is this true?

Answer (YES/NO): YES